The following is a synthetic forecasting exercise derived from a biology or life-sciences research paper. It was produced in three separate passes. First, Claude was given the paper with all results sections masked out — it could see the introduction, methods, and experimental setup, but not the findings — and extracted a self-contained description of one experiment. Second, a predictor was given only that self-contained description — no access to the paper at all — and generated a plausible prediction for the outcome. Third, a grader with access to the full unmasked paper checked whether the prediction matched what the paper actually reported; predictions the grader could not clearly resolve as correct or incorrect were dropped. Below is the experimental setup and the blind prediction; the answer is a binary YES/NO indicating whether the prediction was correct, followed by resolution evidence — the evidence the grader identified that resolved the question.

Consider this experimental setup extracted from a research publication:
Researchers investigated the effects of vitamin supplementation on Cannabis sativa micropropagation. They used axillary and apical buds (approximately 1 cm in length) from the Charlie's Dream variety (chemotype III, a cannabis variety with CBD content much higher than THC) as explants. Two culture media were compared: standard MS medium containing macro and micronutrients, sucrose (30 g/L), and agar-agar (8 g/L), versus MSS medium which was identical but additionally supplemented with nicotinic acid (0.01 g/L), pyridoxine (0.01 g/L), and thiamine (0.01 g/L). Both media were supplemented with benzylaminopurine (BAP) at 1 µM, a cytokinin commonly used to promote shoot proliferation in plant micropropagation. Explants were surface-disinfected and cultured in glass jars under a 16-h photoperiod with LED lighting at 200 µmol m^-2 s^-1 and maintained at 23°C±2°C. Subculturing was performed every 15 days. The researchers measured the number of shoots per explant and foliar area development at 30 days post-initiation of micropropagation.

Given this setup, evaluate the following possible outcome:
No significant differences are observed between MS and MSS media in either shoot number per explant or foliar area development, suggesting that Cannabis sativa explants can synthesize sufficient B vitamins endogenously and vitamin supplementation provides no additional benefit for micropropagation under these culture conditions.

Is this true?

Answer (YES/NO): NO